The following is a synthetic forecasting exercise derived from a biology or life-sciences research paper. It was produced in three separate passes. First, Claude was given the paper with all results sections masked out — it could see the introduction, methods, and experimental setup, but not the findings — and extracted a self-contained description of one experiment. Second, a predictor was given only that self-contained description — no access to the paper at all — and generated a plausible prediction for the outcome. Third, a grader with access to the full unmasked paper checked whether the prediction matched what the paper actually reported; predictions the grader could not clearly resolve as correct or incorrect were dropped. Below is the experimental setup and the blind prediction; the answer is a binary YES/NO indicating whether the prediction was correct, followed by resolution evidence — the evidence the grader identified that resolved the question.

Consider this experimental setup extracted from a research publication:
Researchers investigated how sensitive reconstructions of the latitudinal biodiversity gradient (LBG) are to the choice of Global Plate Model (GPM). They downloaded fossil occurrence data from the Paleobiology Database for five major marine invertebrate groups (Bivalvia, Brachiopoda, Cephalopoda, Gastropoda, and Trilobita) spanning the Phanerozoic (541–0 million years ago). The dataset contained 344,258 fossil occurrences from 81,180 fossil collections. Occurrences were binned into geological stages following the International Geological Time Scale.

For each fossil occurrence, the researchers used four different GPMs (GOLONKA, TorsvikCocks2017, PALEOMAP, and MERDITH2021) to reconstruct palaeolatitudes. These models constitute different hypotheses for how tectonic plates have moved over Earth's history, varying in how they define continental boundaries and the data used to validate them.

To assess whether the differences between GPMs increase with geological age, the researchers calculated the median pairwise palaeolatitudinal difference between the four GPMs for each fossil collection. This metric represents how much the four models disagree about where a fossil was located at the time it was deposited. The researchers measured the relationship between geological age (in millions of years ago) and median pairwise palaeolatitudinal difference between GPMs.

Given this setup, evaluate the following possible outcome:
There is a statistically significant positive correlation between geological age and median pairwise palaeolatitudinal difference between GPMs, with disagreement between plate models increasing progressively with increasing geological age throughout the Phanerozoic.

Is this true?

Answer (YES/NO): NO